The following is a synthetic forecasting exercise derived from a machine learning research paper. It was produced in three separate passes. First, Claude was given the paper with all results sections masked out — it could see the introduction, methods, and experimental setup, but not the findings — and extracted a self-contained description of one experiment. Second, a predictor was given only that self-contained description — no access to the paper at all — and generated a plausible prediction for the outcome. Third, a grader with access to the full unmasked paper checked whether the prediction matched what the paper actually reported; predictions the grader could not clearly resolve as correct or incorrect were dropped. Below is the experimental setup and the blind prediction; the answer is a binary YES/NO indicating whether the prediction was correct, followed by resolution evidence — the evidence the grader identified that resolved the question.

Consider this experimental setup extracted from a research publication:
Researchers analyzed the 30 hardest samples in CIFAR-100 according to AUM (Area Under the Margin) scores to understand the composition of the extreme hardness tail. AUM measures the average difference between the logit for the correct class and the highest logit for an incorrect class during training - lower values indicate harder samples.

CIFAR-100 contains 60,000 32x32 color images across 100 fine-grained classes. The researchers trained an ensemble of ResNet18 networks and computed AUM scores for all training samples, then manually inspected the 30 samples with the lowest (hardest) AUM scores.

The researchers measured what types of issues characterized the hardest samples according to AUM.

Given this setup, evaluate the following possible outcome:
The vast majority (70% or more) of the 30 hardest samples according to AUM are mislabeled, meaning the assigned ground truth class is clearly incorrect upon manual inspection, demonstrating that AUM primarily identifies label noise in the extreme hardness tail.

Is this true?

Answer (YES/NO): NO